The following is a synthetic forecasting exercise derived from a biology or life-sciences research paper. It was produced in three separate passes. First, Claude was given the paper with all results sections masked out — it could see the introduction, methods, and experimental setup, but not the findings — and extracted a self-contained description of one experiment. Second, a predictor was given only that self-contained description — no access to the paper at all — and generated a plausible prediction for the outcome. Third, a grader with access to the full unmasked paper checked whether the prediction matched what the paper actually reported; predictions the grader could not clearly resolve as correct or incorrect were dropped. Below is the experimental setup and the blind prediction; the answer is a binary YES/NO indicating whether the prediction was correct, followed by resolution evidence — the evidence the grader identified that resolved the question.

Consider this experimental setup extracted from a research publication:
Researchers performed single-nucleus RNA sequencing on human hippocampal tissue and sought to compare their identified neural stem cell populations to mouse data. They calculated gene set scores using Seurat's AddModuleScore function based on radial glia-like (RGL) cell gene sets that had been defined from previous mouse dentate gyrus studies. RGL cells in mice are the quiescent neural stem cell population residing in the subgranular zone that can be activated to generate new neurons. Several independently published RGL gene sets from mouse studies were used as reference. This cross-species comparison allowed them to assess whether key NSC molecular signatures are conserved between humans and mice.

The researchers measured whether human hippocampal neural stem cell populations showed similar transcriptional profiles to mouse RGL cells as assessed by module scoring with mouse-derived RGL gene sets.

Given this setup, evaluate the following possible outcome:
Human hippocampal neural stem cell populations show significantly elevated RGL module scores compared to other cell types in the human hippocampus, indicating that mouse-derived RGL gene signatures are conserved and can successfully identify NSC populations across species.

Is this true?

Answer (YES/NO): NO